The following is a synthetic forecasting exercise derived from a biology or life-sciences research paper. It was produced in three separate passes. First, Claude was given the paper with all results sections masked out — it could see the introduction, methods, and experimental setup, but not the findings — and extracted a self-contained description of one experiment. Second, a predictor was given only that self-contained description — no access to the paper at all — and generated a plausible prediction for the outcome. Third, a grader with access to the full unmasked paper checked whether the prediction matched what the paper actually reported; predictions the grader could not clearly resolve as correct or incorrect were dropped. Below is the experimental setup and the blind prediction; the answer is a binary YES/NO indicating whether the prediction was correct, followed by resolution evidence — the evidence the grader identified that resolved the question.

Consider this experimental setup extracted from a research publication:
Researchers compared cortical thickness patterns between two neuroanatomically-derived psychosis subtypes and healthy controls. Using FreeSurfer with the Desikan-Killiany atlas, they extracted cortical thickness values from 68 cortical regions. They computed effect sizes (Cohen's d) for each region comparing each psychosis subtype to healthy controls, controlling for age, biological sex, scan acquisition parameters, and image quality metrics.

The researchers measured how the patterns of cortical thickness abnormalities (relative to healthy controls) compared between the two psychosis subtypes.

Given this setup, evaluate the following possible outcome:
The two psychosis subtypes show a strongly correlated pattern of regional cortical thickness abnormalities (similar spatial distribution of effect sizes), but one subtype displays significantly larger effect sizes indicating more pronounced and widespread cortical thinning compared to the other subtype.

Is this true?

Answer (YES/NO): YES